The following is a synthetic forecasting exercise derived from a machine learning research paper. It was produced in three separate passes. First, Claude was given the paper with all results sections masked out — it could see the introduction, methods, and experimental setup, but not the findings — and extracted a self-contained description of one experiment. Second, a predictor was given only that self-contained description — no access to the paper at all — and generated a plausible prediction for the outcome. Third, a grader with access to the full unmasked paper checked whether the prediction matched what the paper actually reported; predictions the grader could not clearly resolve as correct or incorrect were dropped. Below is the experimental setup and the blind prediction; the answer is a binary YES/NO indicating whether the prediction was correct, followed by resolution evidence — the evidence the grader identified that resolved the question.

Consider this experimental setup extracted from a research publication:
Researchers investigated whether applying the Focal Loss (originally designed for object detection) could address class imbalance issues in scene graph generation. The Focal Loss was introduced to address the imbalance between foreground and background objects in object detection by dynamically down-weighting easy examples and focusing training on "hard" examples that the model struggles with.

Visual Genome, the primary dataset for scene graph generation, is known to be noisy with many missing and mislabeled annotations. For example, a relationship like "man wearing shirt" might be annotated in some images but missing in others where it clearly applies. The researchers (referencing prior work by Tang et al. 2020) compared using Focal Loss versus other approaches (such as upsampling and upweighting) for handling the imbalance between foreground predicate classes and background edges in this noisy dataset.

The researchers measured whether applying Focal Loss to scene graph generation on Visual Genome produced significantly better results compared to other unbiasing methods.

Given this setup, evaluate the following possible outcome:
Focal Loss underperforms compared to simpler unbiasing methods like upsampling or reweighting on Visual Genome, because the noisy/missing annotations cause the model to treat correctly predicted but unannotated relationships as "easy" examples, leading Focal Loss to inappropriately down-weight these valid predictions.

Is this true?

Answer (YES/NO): NO